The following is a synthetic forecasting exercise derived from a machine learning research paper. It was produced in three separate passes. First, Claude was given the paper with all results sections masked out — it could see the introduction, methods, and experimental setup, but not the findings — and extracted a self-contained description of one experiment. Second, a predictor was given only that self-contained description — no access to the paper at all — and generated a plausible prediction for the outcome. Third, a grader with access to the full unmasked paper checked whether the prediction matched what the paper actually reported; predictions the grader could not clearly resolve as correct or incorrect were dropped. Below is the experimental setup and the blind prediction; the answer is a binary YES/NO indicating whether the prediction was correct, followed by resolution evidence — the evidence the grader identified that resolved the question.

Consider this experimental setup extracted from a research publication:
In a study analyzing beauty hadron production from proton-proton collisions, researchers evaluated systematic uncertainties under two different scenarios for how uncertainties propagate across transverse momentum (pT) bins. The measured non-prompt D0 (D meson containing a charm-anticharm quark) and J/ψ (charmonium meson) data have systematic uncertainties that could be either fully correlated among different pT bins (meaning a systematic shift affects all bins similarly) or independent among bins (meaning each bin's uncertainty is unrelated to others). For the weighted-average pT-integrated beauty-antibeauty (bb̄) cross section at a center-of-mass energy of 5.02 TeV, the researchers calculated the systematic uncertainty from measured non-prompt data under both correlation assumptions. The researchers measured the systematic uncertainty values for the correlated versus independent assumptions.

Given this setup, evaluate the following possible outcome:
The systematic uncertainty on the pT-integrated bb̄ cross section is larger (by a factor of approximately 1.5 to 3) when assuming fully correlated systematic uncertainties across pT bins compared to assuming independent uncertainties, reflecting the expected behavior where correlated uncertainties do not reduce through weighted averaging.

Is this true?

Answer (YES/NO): YES